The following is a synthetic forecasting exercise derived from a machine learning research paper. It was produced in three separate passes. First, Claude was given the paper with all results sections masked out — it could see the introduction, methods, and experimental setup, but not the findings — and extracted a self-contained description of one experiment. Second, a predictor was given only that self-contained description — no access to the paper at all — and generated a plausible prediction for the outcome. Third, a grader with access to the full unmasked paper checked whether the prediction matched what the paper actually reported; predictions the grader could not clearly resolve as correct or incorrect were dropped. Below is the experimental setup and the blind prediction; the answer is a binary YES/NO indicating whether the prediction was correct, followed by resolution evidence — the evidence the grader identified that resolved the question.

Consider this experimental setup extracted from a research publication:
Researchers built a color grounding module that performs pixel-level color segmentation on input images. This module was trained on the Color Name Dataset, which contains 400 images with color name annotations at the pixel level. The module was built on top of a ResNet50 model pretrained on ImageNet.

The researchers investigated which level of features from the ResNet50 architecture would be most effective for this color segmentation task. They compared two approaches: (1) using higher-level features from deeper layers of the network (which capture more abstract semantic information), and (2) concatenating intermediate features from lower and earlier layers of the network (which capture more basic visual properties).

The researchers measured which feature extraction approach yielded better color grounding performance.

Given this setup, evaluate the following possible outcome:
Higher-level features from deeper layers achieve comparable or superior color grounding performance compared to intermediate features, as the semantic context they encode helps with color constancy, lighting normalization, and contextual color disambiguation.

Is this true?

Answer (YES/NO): NO